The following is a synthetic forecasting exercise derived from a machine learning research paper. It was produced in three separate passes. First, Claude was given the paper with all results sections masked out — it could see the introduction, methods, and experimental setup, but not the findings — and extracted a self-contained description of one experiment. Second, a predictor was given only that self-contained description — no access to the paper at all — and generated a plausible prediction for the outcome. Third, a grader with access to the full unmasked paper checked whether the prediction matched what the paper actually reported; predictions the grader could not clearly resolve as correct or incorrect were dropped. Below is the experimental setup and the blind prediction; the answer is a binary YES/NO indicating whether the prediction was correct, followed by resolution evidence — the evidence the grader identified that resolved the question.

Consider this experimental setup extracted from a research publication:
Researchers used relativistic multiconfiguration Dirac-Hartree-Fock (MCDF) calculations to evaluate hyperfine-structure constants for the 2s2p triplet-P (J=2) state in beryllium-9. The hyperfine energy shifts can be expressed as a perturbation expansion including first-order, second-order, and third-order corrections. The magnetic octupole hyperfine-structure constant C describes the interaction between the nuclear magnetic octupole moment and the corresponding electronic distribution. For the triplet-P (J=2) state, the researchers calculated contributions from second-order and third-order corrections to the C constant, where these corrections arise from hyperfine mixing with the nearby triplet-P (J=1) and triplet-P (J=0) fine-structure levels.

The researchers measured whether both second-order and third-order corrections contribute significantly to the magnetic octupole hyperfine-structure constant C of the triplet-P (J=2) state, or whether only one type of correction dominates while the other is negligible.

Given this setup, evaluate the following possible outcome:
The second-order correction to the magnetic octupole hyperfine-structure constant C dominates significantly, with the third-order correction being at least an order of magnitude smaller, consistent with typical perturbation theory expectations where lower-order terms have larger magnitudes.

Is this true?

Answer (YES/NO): NO